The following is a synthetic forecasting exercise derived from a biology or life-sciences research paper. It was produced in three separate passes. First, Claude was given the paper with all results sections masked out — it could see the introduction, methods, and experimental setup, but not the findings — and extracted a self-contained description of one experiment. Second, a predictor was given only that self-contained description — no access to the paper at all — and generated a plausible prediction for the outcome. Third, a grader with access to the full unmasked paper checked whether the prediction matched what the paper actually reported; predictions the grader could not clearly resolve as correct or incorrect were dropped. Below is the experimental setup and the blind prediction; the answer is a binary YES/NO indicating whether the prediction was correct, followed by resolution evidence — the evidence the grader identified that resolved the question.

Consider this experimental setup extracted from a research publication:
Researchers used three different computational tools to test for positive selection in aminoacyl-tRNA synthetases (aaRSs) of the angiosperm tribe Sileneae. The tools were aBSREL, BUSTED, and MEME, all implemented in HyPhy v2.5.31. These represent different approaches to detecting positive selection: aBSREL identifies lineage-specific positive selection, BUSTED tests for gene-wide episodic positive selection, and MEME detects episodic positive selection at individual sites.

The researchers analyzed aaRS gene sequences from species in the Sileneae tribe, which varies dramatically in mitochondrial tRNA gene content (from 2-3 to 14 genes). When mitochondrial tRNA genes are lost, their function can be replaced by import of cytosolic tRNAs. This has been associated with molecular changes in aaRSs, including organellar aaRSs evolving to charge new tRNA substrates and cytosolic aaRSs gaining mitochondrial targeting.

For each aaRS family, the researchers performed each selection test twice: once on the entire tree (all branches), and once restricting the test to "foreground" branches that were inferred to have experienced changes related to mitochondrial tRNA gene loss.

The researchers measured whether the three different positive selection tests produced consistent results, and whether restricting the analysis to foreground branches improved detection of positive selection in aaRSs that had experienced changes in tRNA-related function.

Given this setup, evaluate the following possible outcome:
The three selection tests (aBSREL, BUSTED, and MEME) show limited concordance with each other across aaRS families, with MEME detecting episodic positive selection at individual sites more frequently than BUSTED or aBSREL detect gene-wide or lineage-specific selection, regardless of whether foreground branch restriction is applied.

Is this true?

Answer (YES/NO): NO